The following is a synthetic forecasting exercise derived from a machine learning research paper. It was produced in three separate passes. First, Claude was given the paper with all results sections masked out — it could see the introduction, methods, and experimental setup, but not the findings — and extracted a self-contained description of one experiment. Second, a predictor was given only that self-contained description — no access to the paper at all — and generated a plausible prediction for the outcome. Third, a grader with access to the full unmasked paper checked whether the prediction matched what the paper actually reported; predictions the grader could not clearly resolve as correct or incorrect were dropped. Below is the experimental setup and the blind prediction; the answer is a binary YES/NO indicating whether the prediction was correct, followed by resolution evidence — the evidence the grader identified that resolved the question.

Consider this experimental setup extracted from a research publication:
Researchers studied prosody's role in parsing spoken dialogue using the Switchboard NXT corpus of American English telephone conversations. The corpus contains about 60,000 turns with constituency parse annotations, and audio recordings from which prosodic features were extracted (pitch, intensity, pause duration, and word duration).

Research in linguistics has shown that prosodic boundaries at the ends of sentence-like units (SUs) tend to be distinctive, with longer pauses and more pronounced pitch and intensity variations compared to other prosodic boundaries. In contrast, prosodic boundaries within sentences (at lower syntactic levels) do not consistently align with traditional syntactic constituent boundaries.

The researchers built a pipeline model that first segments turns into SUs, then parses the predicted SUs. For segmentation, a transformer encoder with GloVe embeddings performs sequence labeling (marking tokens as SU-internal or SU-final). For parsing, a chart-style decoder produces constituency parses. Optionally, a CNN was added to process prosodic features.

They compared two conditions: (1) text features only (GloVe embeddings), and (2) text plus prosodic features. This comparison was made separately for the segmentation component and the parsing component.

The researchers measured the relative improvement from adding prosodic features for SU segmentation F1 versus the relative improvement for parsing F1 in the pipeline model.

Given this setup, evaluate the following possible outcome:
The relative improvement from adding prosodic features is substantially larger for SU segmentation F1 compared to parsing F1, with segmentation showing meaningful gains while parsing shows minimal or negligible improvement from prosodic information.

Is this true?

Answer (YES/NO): NO